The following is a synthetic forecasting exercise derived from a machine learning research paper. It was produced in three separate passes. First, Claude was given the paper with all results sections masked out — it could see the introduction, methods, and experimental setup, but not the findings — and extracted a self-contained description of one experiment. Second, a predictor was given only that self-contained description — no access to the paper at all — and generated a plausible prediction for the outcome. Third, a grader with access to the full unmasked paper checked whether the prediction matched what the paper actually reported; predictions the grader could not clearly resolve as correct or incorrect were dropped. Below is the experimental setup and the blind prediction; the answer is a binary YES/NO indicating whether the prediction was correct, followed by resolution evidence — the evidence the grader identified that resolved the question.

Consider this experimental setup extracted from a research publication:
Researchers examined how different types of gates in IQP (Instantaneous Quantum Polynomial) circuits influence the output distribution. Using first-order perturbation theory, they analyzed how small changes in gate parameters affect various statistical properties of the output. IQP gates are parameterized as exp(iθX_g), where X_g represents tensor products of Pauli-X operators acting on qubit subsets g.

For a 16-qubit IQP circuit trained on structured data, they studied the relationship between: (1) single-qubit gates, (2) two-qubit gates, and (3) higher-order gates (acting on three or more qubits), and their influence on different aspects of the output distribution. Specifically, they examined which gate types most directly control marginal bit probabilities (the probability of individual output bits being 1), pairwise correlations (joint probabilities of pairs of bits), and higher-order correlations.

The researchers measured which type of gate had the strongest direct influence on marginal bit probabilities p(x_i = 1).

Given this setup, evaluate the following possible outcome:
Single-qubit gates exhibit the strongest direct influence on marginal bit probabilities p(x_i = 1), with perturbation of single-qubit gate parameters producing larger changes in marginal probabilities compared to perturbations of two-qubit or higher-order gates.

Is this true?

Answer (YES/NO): YES